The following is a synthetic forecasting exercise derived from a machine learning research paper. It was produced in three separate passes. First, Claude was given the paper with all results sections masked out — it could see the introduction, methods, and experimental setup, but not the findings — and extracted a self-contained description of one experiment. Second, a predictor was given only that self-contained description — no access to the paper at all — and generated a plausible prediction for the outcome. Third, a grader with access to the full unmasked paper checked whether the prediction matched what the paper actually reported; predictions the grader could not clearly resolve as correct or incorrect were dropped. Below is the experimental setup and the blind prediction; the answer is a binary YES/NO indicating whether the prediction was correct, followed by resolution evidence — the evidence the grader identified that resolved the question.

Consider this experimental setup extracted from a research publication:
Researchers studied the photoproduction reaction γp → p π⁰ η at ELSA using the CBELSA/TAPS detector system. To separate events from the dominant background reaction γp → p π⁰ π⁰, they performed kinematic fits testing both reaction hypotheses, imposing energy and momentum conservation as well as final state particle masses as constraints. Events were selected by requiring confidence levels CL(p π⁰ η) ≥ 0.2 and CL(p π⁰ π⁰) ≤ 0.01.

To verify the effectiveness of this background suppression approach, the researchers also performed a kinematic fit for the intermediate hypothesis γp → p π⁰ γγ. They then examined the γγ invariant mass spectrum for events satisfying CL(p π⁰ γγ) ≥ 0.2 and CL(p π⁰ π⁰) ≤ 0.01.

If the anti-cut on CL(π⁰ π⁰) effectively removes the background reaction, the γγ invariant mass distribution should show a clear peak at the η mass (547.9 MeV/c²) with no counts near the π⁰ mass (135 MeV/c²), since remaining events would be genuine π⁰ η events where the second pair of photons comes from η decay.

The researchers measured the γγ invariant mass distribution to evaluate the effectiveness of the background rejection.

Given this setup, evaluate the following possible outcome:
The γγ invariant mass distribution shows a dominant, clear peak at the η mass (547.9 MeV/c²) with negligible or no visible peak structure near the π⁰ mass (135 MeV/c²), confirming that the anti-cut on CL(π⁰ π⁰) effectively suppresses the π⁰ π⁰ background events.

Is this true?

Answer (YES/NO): YES